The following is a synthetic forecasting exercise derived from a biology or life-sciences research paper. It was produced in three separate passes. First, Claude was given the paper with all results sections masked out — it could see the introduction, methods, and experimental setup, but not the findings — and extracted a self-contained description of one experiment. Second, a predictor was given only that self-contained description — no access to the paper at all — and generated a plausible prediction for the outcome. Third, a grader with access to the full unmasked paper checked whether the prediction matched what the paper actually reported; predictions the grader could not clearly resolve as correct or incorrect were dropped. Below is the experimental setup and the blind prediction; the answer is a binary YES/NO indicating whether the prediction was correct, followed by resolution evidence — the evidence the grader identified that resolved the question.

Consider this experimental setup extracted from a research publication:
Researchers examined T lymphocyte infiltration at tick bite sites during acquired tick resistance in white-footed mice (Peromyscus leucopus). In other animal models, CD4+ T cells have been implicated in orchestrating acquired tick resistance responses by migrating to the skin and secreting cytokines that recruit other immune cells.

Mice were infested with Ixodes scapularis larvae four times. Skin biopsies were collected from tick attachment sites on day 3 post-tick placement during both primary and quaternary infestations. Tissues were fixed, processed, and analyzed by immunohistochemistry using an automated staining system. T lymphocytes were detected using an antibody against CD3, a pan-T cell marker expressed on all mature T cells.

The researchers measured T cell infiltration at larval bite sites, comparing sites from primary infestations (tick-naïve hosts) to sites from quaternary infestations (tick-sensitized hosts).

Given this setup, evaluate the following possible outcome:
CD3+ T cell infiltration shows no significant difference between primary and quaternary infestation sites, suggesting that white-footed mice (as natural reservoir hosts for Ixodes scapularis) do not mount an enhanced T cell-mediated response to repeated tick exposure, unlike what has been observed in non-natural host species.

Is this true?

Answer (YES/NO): NO